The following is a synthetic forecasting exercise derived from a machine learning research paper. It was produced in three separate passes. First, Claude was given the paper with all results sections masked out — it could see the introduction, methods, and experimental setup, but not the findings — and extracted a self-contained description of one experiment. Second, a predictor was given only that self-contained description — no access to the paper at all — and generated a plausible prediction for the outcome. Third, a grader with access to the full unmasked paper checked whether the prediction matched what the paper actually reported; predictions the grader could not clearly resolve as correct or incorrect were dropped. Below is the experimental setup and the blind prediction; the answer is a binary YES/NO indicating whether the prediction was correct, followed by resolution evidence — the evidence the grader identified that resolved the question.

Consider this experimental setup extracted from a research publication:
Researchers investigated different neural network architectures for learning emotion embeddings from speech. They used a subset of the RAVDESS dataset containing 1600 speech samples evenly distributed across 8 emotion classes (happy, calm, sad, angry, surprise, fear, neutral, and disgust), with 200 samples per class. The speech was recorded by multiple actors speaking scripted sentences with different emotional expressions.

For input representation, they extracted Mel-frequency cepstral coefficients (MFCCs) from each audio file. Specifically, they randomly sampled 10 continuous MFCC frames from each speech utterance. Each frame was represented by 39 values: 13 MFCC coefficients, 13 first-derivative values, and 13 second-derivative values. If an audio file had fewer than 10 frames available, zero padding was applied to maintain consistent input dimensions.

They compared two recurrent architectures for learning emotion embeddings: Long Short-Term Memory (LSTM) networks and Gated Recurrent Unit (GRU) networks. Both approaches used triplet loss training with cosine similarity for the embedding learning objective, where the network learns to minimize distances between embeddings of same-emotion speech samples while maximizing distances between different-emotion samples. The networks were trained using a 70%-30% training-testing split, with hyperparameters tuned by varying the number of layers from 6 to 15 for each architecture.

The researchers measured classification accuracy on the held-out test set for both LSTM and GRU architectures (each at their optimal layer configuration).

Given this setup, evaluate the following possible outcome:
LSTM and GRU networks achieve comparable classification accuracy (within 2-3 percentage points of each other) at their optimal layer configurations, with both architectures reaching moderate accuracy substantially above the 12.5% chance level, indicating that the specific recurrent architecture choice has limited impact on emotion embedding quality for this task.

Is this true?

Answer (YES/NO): YES